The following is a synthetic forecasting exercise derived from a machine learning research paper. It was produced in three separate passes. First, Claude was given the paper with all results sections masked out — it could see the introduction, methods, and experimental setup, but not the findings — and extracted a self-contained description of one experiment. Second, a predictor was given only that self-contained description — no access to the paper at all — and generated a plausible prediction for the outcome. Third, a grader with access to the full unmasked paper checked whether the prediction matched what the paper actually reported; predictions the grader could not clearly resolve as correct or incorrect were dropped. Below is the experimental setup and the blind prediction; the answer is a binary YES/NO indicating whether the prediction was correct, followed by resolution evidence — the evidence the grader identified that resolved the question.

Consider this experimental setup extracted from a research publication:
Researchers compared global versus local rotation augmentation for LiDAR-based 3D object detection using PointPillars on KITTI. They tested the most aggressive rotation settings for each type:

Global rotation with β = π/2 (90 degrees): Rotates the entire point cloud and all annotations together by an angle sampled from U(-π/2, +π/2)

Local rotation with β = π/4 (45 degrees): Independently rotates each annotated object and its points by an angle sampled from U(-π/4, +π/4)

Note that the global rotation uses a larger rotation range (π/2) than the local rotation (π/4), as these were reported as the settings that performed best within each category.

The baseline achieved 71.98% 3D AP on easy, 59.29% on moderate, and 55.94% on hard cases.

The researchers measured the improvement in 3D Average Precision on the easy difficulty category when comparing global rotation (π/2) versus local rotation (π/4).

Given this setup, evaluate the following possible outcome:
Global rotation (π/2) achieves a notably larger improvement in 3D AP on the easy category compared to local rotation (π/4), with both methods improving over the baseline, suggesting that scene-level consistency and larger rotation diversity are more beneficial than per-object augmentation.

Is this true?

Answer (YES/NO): YES